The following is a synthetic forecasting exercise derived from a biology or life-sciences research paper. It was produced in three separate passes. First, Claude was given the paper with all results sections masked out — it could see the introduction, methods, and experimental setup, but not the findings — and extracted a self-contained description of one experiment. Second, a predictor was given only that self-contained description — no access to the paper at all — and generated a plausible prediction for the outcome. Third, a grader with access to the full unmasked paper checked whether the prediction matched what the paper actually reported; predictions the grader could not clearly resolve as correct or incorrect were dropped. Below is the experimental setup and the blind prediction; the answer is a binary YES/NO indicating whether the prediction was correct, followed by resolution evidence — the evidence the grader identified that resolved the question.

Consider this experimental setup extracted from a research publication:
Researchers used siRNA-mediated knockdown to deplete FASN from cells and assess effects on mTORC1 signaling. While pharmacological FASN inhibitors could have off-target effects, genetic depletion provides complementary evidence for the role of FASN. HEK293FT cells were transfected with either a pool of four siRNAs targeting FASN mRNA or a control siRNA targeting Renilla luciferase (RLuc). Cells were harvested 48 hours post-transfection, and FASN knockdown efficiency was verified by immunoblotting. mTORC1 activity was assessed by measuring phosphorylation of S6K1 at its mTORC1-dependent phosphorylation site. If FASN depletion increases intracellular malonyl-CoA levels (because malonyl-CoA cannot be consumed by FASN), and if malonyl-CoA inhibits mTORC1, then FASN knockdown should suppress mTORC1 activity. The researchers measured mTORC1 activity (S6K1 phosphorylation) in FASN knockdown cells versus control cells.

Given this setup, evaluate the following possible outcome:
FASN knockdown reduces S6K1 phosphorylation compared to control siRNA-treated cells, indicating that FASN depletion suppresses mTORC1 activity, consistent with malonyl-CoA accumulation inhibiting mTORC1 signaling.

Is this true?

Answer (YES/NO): YES